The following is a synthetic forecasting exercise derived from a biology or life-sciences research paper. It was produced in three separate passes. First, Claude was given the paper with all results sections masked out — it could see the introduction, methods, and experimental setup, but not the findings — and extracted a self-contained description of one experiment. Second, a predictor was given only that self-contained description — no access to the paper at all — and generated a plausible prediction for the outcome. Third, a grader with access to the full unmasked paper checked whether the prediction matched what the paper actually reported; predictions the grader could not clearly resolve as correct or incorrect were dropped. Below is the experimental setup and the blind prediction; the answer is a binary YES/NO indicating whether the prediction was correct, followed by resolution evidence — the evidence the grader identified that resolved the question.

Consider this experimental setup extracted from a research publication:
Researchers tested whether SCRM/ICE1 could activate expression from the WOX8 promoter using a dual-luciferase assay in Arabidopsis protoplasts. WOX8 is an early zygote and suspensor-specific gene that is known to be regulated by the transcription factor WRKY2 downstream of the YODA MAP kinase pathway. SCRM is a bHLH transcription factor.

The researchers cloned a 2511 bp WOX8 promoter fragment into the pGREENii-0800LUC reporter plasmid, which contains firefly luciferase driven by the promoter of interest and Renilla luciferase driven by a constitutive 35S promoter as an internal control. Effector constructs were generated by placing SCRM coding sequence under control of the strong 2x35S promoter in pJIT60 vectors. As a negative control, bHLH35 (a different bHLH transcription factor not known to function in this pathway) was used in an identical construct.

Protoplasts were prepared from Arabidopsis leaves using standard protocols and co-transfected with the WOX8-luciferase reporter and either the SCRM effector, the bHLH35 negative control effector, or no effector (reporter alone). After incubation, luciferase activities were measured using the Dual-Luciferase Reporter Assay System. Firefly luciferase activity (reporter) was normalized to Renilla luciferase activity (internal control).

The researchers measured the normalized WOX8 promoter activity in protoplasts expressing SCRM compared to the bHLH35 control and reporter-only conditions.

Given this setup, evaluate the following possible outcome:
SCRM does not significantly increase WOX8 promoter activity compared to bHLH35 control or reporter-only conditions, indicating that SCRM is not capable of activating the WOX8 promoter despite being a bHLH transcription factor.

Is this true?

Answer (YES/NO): NO